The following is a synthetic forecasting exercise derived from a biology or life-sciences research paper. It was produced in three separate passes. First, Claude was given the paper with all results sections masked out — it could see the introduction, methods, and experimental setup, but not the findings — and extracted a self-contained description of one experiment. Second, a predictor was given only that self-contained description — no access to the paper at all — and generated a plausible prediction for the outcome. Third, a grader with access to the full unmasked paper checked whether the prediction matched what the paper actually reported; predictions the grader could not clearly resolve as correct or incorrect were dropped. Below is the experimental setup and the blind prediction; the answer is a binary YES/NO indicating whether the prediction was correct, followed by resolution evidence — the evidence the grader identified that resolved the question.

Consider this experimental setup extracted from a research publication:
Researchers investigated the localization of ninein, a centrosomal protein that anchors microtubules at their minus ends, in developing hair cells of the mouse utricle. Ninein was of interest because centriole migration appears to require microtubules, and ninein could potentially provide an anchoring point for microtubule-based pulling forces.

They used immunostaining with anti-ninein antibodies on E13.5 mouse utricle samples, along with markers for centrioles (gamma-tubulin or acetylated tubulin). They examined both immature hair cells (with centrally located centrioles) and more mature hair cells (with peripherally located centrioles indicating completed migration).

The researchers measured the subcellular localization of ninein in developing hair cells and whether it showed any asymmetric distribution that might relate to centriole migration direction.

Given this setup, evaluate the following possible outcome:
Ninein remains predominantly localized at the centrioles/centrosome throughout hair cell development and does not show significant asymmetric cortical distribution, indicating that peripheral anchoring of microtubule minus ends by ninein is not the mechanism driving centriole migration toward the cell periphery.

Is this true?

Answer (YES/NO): NO